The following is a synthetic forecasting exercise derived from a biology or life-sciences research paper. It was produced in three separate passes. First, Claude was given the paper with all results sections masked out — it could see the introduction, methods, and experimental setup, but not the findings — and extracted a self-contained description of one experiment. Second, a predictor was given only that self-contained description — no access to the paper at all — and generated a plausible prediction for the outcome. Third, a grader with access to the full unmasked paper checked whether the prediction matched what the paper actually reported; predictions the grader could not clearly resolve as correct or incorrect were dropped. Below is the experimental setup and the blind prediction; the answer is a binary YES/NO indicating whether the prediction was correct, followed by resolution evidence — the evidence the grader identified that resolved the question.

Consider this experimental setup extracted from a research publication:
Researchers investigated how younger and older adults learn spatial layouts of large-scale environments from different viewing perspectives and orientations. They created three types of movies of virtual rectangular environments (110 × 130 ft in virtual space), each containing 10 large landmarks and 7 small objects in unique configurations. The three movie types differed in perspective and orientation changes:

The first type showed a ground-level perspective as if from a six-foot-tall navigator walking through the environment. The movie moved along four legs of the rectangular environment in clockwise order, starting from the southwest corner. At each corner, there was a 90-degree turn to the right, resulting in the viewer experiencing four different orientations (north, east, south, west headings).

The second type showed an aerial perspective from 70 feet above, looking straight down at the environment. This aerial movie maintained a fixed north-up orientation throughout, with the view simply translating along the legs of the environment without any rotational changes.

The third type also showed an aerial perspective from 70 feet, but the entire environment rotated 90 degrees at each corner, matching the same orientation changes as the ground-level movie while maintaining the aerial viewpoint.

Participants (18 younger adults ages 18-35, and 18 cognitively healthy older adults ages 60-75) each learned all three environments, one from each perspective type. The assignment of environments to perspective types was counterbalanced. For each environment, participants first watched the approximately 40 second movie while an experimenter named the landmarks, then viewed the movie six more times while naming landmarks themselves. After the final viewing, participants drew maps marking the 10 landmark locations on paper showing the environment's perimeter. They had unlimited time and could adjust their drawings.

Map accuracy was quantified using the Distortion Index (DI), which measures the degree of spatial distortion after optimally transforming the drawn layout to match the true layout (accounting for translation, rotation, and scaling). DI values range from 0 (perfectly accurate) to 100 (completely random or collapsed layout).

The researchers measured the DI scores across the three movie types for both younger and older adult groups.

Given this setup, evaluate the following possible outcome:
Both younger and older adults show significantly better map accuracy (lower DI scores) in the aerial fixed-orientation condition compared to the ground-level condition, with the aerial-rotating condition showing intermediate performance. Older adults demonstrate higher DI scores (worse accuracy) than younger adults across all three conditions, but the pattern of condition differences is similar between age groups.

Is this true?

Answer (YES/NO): NO